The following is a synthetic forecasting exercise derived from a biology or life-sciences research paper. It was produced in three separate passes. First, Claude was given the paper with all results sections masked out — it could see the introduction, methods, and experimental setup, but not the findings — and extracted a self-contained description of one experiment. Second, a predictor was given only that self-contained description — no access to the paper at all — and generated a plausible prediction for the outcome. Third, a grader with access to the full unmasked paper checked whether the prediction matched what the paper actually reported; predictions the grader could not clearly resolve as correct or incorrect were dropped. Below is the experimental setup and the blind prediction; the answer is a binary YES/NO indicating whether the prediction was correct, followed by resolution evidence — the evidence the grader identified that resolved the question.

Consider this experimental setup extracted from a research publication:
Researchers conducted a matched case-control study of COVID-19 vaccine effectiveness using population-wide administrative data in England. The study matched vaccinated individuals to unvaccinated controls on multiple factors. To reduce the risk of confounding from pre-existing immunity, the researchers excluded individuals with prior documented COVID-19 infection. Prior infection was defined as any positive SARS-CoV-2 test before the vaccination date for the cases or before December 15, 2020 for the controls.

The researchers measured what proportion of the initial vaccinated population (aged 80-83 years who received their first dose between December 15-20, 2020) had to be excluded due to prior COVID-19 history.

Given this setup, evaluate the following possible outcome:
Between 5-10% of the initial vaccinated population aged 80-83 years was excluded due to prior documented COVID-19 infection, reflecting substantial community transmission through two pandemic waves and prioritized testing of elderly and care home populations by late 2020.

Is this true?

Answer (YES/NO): NO